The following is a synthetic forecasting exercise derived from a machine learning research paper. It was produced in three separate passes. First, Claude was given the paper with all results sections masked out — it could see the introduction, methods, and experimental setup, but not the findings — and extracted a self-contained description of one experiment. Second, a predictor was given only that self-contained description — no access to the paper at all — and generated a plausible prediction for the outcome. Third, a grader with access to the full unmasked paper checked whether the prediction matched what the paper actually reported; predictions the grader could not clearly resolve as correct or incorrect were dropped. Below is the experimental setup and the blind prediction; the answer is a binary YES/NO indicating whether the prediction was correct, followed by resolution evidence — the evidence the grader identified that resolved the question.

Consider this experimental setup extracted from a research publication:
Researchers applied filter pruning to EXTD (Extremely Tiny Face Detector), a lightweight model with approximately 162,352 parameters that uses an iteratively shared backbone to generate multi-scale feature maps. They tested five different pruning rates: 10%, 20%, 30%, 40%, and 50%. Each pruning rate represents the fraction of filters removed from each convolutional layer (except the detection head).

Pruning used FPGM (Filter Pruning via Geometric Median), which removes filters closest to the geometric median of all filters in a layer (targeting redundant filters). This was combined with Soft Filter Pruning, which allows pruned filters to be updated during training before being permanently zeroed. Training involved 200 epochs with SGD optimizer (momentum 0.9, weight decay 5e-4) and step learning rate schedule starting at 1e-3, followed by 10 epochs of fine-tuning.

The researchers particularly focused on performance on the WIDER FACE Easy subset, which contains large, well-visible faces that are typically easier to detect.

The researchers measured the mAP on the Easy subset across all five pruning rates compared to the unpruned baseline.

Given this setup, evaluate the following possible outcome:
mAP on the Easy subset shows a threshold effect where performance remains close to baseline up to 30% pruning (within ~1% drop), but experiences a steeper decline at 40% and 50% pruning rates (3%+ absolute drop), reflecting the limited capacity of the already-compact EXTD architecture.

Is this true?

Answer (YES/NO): YES